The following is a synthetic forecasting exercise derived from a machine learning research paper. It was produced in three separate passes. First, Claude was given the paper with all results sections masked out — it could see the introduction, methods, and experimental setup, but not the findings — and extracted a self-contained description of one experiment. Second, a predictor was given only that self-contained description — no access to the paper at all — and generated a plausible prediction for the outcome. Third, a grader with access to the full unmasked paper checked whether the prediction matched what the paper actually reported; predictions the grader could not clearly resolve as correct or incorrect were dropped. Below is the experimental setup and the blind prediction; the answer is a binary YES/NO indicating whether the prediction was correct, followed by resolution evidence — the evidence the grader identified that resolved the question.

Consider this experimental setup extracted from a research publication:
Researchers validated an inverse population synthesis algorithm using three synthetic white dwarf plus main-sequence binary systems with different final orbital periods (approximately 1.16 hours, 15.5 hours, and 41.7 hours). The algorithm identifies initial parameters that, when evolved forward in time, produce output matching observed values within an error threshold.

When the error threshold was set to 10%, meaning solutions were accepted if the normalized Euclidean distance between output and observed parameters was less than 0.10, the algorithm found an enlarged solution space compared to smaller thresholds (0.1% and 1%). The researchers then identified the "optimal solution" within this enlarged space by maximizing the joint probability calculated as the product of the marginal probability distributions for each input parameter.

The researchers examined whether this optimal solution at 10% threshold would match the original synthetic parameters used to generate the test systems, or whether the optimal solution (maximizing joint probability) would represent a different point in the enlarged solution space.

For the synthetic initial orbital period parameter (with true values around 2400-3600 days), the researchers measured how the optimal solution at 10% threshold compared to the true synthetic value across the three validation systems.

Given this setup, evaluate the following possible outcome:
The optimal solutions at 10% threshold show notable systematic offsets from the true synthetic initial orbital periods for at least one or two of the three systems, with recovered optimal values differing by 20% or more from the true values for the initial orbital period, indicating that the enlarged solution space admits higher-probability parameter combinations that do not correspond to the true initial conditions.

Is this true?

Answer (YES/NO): YES